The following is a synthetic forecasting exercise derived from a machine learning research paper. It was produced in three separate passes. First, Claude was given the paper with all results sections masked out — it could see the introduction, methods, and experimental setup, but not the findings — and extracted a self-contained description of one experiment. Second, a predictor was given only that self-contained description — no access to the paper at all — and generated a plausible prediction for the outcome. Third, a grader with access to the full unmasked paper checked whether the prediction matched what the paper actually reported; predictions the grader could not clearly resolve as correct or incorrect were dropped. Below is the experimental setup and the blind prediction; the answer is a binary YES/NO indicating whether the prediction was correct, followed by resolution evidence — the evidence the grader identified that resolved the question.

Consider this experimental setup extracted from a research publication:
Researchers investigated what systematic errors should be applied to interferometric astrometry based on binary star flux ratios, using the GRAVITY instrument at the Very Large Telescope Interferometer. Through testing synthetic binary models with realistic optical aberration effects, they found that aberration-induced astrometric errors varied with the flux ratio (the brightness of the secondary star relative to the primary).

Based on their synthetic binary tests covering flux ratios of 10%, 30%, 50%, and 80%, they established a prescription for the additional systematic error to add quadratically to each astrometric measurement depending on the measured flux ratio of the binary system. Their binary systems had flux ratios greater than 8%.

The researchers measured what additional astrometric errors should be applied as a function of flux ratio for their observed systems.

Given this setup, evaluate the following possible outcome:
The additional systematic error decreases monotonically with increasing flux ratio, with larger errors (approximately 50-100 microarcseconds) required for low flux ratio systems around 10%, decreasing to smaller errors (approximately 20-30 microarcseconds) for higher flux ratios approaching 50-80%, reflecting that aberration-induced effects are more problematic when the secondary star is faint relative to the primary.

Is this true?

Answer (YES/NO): NO